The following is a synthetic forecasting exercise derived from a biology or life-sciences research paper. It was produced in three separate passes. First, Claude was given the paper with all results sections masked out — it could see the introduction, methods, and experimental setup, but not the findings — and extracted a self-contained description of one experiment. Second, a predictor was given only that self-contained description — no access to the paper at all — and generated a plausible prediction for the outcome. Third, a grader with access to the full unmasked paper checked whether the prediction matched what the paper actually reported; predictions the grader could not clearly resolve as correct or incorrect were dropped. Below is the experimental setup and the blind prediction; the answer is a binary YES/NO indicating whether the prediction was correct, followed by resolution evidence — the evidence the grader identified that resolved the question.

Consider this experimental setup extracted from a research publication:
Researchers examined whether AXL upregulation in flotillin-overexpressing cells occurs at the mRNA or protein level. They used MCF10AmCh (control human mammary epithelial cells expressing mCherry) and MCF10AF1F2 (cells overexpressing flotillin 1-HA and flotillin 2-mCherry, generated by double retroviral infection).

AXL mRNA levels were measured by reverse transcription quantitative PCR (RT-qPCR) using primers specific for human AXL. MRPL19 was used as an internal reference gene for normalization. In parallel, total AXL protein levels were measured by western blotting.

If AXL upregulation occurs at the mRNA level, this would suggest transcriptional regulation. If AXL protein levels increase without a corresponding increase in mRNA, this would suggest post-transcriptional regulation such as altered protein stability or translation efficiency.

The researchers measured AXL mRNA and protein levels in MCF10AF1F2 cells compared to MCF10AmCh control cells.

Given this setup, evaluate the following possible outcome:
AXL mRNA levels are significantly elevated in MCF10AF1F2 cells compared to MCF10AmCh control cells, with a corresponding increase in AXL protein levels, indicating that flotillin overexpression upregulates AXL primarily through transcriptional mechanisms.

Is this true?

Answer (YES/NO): NO